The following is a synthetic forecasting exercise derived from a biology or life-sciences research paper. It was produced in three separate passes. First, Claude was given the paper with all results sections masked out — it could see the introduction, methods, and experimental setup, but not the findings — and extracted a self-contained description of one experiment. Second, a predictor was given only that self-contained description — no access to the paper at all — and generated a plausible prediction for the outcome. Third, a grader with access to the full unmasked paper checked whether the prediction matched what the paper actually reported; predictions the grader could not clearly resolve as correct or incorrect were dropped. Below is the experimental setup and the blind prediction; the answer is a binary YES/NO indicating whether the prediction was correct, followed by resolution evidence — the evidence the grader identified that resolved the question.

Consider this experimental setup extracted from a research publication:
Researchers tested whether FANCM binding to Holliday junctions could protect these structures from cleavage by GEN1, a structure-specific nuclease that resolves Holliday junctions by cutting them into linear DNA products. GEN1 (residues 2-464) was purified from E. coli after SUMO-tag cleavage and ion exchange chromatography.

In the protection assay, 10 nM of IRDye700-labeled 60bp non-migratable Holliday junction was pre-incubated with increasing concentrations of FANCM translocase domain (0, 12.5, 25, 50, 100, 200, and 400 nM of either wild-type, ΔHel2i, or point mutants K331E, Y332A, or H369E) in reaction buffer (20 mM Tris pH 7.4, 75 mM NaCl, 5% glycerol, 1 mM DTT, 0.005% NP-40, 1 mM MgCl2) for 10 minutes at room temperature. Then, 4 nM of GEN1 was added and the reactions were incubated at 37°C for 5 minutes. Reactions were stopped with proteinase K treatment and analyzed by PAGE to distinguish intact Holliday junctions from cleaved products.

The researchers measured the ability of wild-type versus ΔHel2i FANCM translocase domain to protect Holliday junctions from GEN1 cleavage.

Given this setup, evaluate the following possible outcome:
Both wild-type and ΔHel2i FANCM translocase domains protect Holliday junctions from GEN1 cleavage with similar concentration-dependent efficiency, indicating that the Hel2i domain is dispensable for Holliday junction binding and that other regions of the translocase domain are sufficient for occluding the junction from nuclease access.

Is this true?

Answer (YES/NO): NO